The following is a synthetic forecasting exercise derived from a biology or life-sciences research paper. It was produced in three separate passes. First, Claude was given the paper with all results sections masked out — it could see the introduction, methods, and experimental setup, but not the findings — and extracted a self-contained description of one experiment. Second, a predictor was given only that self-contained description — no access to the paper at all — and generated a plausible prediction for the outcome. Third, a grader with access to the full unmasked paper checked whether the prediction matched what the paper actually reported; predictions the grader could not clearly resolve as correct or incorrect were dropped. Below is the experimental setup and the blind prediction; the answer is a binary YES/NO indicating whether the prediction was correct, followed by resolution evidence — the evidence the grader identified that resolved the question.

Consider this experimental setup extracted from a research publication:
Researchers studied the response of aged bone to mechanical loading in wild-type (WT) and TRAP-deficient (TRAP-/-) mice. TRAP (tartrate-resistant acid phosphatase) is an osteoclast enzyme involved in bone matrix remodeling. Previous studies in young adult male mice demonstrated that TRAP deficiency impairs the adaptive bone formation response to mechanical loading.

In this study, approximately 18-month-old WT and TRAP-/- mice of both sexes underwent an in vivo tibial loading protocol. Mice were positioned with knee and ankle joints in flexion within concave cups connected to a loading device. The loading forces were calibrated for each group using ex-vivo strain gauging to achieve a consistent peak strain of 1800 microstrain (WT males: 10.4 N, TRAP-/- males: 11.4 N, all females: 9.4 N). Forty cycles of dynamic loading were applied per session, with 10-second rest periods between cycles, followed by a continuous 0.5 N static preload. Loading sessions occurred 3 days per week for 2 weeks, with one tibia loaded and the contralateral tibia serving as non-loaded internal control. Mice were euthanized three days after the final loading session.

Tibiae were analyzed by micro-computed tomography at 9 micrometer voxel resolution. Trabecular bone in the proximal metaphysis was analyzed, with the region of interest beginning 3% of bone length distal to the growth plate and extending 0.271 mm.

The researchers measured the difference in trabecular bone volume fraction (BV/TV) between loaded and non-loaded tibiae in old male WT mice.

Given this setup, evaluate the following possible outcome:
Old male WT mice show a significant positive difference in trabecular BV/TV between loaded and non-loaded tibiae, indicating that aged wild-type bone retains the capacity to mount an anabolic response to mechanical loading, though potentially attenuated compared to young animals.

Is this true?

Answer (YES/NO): YES